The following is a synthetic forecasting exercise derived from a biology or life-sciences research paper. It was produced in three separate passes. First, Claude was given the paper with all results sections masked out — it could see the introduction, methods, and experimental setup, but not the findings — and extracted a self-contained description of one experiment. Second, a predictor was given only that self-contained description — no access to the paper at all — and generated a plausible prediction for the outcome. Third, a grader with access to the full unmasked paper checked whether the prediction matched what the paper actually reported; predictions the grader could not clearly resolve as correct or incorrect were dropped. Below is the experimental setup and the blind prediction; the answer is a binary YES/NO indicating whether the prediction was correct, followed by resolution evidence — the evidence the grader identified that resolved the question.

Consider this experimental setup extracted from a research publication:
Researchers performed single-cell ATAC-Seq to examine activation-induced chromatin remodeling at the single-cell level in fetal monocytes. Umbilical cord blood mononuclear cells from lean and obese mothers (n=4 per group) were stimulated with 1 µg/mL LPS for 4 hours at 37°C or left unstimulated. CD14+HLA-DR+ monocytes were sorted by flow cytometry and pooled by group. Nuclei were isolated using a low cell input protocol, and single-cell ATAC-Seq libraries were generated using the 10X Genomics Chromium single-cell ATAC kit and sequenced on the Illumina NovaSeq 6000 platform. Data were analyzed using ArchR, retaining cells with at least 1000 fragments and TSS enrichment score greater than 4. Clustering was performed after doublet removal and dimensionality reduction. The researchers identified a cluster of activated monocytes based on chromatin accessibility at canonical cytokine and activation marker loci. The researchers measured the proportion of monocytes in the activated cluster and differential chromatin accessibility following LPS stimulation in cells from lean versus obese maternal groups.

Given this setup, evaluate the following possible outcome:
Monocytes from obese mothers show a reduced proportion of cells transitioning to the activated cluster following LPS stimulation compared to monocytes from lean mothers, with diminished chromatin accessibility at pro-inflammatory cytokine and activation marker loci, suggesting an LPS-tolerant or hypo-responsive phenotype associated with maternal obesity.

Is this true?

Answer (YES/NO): YES